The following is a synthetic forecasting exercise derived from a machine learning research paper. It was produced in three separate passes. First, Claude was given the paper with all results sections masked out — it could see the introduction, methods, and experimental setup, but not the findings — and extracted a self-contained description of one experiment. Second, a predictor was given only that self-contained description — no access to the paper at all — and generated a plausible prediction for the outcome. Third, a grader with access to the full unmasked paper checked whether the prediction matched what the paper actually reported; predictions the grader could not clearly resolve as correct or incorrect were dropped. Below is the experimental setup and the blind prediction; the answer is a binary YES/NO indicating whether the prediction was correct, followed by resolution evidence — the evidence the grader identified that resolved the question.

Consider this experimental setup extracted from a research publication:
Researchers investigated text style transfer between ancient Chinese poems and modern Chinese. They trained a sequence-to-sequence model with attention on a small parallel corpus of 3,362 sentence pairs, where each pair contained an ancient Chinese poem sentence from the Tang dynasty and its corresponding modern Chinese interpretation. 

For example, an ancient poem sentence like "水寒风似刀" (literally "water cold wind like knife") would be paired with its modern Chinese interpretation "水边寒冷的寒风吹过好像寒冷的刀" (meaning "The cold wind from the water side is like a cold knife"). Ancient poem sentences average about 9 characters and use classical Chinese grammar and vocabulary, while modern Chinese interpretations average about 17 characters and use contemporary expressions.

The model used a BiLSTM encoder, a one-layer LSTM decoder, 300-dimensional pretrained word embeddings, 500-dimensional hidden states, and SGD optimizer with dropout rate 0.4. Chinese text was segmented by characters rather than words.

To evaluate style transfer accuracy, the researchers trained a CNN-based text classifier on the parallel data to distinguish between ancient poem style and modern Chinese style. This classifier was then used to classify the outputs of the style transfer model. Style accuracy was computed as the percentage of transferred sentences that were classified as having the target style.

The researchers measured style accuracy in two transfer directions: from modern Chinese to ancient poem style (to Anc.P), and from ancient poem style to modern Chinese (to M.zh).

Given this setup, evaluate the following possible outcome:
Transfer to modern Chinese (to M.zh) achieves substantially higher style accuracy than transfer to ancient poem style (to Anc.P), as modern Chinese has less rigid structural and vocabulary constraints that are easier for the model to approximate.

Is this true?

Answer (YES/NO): NO